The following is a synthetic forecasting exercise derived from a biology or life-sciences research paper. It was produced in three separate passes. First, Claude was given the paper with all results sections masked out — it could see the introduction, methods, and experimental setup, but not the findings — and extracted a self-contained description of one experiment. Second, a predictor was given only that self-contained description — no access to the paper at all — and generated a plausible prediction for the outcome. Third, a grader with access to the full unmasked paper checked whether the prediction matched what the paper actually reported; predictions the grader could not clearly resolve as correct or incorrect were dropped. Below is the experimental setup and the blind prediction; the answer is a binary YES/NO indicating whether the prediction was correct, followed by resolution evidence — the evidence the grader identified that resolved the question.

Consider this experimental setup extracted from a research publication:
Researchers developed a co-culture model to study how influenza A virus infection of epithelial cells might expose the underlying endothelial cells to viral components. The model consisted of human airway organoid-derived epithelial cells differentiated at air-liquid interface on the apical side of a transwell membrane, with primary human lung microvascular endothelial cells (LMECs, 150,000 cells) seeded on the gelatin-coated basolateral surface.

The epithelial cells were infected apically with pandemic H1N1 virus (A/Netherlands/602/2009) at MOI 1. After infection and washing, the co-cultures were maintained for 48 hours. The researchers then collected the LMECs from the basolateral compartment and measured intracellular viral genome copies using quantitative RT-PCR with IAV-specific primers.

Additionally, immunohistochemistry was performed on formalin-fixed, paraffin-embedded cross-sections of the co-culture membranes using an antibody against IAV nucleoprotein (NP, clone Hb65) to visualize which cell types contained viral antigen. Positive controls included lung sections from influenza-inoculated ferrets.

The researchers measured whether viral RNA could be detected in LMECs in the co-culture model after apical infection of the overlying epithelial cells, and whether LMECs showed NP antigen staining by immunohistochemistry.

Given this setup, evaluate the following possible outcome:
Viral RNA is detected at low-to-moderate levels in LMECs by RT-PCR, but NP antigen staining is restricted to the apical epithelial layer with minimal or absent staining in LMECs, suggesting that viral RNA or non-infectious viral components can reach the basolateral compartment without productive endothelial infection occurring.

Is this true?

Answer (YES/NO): YES